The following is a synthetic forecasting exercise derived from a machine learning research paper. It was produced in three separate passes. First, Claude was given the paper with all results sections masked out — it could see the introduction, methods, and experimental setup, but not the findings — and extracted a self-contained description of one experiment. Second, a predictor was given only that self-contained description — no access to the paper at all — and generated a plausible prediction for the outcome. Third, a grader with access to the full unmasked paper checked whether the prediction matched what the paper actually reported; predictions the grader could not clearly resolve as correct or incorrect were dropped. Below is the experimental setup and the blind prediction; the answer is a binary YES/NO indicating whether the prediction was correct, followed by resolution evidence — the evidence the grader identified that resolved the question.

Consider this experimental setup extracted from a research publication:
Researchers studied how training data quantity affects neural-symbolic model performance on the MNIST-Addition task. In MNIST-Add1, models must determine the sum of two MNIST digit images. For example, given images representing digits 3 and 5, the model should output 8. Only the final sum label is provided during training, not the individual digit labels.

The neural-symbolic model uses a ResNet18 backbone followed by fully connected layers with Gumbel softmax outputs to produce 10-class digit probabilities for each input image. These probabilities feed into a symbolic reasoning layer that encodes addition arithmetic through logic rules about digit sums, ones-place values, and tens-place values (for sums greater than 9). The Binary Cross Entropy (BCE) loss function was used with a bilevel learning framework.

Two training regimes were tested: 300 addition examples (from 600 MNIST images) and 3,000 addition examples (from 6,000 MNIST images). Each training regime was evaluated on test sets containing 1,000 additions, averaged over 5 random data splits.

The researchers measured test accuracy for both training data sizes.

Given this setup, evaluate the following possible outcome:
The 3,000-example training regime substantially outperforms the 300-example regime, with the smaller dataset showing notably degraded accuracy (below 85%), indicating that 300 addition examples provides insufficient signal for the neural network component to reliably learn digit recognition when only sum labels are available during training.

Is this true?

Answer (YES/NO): NO